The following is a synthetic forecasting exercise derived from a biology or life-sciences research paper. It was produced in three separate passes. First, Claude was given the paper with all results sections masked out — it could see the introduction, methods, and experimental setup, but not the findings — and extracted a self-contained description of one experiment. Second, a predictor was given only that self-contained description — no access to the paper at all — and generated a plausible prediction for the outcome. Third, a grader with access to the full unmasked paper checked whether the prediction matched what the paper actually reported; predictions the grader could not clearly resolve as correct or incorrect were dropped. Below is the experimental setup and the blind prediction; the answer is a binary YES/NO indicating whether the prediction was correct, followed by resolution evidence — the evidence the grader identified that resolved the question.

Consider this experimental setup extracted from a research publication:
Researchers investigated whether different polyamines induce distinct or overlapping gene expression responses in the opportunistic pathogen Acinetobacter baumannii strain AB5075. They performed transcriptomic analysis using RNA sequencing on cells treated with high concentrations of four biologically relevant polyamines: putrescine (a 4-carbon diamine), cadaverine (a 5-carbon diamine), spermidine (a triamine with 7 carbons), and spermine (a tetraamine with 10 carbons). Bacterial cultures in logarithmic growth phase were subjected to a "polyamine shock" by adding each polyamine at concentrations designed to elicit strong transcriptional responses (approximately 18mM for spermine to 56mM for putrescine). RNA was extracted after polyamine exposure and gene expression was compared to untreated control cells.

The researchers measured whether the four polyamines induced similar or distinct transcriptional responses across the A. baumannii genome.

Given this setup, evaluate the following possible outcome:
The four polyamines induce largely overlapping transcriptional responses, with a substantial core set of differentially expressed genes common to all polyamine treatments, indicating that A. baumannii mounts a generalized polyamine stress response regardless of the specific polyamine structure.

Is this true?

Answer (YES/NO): NO